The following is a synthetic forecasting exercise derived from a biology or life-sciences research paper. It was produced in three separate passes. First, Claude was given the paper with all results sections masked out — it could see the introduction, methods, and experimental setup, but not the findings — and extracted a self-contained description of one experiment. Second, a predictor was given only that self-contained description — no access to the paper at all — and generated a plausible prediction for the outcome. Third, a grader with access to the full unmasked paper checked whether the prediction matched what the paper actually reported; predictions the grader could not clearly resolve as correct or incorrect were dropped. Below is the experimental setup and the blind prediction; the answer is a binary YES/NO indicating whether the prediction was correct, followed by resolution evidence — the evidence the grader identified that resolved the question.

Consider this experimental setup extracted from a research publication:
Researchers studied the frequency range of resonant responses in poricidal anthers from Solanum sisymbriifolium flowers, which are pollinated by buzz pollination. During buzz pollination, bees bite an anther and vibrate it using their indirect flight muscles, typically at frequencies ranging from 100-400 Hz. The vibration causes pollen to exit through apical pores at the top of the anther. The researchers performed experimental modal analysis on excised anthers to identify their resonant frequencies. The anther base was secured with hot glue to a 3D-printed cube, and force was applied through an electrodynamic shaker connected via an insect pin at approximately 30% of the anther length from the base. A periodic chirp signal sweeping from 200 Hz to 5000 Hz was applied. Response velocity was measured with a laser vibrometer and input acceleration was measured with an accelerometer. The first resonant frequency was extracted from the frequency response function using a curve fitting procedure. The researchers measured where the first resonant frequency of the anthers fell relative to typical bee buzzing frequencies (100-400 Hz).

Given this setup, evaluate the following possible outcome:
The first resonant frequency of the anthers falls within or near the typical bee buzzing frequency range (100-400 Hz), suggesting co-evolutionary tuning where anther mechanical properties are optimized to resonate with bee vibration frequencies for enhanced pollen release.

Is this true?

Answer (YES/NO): NO